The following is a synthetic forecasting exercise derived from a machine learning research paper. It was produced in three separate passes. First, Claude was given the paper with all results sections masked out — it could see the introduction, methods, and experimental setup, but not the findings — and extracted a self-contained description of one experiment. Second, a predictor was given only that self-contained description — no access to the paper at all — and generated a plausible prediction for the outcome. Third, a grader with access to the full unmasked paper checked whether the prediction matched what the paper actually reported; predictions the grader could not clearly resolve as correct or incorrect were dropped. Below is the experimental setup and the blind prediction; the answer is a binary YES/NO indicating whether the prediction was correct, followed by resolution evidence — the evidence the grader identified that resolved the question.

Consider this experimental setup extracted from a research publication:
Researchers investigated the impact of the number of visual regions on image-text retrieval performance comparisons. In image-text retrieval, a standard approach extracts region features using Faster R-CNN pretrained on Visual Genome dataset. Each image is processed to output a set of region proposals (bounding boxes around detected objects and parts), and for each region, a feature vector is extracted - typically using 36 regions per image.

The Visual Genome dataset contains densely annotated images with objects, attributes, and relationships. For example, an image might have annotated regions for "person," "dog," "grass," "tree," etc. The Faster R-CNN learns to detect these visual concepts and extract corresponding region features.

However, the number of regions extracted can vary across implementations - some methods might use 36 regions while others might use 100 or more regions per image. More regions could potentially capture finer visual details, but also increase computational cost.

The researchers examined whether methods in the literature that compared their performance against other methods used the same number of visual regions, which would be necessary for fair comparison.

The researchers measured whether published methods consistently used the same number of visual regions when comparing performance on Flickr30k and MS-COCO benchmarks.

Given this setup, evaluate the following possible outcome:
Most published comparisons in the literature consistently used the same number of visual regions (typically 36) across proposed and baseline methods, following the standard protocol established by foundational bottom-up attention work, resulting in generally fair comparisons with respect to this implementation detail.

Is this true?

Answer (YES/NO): NO